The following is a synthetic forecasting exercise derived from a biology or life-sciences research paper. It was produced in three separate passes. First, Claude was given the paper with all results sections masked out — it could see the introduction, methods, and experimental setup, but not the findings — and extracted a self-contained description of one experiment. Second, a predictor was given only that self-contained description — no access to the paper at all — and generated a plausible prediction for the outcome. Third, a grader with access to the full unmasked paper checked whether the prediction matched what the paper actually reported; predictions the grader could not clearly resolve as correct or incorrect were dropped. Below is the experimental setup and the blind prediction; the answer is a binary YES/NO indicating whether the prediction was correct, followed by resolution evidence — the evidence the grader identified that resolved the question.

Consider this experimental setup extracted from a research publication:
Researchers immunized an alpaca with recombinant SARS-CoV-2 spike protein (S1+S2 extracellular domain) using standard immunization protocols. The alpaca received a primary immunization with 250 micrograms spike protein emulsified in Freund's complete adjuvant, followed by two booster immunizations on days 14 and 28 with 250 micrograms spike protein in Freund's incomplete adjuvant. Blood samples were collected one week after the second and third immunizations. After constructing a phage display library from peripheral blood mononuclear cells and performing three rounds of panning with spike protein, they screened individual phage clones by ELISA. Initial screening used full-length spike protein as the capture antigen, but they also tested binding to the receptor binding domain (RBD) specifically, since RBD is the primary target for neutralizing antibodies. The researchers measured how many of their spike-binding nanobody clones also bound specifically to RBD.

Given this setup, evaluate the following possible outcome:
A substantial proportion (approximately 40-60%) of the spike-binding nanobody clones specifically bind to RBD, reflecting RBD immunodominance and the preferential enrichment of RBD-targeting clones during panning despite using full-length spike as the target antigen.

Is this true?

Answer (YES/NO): NO